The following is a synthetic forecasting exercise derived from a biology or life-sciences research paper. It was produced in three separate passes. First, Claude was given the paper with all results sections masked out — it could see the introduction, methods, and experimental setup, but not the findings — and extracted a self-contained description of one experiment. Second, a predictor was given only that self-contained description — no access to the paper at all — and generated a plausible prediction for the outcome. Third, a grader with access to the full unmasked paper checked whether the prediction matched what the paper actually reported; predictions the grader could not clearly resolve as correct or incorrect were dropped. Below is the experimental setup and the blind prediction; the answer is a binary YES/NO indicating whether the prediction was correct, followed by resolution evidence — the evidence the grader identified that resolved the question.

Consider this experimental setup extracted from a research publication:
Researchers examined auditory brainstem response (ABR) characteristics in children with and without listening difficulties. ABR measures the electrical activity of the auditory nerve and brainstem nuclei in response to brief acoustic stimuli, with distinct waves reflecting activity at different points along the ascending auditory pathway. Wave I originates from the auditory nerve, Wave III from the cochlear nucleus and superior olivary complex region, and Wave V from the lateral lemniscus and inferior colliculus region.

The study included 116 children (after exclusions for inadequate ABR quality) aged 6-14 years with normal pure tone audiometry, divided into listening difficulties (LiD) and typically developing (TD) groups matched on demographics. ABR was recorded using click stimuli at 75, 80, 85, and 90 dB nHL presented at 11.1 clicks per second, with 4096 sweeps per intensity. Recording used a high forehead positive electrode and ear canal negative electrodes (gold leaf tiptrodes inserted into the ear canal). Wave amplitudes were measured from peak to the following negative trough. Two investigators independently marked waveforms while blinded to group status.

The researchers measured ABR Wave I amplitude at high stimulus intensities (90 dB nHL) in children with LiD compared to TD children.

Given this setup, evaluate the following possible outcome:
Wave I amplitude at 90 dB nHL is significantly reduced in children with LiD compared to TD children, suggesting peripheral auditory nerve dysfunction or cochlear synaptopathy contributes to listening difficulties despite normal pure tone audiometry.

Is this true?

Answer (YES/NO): NO